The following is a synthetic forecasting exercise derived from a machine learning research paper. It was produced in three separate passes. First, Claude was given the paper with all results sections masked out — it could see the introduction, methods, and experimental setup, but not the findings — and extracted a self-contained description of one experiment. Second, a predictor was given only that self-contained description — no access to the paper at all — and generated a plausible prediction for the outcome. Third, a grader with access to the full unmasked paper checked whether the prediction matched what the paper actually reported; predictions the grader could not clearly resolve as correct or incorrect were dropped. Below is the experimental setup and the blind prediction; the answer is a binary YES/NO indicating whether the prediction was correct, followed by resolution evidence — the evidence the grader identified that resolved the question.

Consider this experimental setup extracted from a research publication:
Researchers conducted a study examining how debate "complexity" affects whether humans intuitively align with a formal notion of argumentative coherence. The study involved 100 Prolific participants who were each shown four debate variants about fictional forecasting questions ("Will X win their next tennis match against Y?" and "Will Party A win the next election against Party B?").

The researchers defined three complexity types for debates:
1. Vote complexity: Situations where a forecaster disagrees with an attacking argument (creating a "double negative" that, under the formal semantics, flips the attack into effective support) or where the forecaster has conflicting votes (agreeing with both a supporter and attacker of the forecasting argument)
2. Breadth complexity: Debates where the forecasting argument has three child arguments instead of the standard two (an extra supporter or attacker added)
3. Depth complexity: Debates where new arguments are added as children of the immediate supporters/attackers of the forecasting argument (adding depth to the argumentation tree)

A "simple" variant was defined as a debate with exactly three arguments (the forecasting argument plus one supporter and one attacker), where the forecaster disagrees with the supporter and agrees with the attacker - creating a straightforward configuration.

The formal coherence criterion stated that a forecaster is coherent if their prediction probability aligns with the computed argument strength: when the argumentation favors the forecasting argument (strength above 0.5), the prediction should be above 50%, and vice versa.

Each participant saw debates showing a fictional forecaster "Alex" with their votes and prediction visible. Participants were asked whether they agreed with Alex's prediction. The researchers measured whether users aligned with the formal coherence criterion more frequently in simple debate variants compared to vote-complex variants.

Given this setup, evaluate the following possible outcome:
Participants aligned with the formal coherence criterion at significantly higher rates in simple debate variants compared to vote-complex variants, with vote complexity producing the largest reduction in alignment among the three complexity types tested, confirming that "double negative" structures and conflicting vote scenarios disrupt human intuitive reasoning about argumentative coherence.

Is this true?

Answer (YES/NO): NO